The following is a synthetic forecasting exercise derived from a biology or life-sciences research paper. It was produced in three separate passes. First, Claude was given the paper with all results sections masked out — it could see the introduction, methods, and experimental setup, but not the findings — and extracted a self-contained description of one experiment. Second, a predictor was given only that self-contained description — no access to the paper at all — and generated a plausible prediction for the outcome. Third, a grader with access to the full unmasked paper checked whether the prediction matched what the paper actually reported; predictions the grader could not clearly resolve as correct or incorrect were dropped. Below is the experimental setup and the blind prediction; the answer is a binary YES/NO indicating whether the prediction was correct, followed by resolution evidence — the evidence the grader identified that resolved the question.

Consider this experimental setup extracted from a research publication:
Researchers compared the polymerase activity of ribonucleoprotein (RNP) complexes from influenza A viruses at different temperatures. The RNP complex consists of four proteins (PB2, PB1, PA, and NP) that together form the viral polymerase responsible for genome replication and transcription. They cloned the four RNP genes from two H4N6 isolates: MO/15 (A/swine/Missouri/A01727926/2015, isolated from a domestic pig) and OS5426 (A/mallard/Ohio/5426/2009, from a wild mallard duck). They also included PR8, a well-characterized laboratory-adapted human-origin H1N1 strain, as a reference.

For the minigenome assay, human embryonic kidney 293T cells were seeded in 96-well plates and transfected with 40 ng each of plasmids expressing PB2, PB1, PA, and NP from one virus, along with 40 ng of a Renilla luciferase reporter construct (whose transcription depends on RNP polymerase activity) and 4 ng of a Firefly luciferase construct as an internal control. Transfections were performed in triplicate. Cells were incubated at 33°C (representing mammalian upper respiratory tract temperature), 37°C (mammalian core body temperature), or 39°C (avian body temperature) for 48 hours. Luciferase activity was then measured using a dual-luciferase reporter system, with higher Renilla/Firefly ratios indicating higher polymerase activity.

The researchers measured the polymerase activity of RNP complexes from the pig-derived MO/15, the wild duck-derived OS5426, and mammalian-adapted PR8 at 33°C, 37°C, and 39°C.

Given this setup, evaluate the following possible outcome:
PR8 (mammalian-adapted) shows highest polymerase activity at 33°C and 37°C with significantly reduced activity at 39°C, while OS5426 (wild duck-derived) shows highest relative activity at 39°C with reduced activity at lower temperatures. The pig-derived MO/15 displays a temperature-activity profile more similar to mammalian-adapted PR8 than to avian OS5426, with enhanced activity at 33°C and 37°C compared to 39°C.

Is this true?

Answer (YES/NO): NO